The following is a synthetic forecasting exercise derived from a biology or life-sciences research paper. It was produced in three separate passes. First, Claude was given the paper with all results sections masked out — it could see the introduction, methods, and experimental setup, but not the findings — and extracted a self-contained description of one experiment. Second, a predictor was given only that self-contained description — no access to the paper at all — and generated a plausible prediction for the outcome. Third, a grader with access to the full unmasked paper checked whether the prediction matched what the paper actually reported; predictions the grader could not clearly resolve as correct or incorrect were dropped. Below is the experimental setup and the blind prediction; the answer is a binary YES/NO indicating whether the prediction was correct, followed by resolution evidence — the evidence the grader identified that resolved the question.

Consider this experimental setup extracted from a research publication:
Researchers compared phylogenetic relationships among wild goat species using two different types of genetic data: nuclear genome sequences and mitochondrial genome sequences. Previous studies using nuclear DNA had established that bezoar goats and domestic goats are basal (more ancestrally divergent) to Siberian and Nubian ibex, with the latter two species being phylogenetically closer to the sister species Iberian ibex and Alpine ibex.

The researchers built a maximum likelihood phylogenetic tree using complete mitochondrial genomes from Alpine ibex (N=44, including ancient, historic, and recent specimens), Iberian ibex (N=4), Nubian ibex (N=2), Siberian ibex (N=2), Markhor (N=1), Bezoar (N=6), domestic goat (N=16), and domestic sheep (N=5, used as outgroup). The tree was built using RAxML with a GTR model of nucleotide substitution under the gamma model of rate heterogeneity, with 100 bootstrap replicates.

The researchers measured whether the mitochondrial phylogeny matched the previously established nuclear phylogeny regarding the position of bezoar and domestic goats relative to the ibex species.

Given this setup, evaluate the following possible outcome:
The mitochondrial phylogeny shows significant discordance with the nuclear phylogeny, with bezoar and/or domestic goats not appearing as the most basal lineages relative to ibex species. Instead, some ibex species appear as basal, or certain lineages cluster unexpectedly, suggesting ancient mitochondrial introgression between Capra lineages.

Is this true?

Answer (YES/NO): YES